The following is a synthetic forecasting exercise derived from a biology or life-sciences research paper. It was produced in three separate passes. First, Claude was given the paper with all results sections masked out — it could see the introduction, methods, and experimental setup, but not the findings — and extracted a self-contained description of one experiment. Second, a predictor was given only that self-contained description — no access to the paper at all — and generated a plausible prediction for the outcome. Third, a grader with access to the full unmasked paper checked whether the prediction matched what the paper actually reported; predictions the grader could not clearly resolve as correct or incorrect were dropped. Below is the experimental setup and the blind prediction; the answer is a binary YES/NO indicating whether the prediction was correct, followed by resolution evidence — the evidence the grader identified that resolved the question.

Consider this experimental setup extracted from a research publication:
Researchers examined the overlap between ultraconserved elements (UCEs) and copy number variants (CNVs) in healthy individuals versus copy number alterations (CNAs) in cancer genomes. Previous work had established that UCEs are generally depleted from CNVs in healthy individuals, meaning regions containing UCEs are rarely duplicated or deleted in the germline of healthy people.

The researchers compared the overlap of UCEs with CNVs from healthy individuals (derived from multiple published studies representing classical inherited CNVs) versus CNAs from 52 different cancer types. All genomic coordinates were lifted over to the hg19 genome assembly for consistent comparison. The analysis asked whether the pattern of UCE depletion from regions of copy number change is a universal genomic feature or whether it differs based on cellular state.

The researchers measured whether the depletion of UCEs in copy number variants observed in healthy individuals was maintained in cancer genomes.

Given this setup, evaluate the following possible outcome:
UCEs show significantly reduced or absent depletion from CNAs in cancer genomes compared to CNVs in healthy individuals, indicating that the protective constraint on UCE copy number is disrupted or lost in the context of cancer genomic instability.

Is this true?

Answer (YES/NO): YES